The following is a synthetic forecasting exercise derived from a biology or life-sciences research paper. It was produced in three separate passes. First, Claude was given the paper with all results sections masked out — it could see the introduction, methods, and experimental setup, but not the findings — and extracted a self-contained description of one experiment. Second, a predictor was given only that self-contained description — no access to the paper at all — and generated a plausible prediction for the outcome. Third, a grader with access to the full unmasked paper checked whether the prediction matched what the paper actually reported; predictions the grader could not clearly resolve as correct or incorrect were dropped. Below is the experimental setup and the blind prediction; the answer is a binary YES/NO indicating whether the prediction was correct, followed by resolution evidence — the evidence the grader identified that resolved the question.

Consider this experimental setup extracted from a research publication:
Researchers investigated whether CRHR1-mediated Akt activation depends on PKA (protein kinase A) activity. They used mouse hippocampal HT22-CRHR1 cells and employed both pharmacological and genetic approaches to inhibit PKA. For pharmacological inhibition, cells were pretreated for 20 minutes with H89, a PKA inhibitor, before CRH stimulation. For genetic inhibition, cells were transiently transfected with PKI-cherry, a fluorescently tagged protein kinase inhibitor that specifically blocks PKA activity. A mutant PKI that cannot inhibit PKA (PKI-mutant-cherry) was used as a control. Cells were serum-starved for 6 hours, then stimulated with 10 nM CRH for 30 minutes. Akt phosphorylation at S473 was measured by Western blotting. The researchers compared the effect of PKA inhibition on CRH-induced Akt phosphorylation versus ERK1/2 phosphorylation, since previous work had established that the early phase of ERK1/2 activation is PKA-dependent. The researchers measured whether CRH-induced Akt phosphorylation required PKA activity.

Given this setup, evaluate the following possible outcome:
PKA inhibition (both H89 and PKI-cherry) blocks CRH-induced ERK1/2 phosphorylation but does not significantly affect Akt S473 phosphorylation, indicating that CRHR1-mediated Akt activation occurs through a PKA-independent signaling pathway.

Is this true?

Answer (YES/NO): NO